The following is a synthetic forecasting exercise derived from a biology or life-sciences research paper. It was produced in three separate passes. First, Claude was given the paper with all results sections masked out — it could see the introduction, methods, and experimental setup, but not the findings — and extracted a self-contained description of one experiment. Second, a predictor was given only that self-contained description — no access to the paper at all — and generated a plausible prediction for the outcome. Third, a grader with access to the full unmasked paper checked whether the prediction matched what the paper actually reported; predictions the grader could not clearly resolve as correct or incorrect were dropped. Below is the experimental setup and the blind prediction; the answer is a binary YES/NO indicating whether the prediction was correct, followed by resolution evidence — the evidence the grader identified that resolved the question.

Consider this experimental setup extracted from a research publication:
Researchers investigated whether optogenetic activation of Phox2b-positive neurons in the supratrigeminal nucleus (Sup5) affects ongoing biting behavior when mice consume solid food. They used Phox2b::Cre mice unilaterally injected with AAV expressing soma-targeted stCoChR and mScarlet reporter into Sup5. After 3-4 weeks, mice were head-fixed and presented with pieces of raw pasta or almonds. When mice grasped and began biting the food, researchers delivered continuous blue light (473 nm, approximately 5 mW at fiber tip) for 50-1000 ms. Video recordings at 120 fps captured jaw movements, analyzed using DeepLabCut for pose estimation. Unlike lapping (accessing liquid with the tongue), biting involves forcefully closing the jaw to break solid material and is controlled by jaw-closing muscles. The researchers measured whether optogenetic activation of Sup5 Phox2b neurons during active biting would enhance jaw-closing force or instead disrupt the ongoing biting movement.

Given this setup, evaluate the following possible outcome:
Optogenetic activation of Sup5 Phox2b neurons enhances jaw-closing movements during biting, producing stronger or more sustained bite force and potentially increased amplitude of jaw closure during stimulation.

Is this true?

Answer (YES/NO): NO